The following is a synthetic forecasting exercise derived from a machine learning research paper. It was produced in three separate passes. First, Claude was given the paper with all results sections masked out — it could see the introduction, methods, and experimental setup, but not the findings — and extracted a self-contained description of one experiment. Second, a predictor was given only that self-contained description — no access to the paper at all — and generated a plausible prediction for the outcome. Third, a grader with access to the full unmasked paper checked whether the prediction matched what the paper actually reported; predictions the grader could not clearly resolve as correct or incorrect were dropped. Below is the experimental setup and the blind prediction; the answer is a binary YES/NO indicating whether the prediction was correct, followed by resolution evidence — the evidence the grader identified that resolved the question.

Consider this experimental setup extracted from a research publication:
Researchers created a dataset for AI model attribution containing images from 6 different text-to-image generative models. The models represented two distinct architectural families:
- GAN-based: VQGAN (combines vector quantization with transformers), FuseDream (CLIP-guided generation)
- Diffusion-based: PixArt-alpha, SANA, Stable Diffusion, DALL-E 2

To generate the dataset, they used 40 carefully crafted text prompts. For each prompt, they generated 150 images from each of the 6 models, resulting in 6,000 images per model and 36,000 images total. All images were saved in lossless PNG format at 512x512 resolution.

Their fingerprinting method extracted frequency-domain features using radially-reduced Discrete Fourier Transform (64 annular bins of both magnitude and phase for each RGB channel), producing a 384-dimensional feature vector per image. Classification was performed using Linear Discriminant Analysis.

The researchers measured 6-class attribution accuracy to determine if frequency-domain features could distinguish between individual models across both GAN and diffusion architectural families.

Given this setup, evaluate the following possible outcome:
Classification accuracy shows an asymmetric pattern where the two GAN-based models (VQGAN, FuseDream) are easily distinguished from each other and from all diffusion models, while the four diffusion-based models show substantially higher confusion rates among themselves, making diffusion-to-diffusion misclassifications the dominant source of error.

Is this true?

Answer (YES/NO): YES